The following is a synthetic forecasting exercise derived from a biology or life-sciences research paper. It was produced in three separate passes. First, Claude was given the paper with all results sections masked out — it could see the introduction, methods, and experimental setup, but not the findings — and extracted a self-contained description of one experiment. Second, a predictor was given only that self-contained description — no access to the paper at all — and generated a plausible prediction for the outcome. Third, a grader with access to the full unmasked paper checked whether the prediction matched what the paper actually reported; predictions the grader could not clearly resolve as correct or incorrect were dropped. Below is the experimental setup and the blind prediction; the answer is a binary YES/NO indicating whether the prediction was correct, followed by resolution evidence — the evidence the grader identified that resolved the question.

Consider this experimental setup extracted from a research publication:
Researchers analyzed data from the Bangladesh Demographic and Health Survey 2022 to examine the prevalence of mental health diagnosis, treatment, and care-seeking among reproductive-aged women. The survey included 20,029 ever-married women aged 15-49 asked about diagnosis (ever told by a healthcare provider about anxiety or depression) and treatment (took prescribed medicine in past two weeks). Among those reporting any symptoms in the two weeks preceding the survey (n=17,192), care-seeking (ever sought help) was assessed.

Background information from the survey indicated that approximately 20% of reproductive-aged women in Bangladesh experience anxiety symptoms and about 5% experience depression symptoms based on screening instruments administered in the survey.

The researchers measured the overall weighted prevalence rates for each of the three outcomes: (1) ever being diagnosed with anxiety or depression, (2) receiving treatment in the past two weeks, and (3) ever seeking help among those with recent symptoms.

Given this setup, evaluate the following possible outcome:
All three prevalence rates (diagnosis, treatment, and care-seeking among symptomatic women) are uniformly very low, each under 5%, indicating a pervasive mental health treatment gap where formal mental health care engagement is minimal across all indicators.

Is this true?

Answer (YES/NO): NO